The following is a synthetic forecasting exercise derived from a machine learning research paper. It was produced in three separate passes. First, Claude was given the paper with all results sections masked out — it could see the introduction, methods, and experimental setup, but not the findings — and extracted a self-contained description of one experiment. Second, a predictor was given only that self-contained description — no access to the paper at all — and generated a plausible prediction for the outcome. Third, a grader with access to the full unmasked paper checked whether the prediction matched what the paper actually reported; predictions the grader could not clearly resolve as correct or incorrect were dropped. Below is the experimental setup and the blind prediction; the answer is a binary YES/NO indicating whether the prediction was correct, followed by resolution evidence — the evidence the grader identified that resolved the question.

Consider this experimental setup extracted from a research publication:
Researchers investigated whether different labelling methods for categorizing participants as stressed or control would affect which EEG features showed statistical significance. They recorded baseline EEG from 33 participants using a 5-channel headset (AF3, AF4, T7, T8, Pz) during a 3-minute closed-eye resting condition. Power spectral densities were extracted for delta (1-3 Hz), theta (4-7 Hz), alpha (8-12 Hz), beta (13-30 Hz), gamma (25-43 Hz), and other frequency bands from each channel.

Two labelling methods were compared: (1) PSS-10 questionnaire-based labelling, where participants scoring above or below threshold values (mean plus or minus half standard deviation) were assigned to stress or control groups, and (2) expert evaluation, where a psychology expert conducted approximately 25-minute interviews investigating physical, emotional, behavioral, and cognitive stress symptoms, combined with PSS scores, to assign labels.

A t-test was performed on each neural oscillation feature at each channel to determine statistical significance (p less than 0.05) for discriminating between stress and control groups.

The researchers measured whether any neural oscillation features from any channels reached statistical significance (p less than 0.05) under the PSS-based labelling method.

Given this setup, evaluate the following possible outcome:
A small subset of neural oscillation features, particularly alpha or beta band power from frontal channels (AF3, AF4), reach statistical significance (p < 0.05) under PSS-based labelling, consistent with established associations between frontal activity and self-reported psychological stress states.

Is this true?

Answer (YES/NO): NO